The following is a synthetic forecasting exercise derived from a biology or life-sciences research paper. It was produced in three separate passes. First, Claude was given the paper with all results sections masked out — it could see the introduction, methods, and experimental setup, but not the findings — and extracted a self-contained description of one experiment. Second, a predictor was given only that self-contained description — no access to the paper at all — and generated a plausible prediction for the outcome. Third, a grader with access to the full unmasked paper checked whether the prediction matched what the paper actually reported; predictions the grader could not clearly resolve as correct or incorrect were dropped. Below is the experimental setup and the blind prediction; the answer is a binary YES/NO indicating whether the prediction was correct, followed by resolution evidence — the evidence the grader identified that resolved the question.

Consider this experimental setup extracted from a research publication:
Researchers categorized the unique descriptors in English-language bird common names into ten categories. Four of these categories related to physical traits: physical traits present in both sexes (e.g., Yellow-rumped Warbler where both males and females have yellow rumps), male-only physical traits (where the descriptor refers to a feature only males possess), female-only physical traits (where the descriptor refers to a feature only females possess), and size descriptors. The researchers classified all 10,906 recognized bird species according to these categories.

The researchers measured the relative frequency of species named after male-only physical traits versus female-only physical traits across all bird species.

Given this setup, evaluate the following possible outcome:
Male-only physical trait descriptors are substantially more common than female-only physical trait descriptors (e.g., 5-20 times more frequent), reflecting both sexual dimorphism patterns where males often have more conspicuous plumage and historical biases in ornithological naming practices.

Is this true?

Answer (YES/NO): NO